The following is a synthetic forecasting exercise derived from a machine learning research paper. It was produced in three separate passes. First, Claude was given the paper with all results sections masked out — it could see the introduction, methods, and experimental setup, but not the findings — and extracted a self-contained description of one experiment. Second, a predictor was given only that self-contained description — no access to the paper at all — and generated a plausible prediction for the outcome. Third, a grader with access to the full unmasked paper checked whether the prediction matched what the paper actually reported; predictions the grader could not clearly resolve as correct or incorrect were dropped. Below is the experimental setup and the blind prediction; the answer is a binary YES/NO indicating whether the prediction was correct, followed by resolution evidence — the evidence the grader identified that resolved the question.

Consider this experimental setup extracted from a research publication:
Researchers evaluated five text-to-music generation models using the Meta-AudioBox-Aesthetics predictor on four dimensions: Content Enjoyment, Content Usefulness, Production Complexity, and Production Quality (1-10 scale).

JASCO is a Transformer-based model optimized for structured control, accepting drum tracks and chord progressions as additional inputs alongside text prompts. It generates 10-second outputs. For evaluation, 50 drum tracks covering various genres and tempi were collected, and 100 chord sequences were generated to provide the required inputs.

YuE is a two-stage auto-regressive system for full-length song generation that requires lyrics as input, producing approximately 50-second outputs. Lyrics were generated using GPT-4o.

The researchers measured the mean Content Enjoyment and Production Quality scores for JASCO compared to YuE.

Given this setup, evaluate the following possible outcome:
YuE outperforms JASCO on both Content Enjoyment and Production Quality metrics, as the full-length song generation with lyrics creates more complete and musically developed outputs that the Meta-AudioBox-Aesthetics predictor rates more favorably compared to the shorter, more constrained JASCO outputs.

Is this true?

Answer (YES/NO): NO